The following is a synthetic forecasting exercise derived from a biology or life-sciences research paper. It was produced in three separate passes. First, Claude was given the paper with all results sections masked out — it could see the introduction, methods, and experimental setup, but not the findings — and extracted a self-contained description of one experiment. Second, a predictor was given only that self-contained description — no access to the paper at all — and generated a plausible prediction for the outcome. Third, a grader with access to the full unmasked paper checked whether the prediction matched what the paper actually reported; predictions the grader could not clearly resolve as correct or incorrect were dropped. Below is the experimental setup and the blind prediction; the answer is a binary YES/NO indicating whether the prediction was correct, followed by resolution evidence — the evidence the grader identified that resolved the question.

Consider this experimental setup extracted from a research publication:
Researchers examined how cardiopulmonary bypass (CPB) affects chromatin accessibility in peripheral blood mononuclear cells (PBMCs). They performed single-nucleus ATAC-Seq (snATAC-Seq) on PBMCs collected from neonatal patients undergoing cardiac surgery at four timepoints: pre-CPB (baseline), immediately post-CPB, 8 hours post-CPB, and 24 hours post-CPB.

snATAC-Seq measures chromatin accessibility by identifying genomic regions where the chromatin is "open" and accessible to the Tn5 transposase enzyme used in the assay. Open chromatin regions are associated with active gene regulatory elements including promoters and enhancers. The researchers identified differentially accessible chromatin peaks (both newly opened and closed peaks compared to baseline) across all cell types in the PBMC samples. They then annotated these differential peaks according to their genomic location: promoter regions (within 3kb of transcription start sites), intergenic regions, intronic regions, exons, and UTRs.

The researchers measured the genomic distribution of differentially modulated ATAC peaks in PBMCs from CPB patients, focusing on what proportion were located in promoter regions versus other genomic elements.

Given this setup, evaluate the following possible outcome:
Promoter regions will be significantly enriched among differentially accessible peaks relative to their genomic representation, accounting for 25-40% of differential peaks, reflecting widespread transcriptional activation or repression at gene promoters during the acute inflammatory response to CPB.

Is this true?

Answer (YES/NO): NO